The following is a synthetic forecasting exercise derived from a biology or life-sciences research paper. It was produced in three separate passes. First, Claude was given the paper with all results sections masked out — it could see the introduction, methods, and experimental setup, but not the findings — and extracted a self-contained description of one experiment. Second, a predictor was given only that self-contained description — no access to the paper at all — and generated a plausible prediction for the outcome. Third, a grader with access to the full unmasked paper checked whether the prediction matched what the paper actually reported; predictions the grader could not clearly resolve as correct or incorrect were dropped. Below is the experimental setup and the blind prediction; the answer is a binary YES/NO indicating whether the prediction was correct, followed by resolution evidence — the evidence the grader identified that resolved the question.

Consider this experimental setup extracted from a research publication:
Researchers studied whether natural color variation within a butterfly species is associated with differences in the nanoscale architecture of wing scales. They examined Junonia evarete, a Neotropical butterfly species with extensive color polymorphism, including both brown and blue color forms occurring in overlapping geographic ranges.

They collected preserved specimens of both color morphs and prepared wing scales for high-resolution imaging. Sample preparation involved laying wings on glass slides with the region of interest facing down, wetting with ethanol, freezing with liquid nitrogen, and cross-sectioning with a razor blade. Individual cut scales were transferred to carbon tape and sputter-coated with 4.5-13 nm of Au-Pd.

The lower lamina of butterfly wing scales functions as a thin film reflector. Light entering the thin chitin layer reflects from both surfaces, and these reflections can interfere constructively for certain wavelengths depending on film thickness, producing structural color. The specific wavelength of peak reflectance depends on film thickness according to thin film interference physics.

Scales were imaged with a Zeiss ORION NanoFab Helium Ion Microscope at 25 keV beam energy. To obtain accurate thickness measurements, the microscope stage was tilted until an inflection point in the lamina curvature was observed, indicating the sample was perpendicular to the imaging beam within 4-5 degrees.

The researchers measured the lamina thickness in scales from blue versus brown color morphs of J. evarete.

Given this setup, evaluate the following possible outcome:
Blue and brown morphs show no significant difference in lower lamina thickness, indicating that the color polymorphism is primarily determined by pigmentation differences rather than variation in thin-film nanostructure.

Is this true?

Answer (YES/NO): NO